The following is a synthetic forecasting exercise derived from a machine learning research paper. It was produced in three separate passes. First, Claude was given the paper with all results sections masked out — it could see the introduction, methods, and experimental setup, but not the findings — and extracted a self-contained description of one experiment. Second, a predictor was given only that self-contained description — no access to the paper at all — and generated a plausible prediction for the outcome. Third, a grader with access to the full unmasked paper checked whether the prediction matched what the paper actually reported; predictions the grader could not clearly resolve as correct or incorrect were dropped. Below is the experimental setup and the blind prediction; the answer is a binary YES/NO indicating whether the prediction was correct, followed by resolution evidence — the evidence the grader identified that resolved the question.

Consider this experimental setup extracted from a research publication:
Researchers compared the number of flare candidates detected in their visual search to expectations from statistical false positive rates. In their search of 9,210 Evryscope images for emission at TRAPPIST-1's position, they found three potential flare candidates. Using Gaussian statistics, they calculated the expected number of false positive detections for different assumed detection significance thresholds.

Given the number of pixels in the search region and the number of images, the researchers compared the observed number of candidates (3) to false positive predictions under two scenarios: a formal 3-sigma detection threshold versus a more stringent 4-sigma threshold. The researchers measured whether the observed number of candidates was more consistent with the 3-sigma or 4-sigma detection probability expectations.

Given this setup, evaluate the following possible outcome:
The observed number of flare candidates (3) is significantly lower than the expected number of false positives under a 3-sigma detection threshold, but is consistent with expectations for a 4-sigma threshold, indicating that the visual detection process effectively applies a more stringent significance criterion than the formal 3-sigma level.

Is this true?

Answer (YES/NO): YES